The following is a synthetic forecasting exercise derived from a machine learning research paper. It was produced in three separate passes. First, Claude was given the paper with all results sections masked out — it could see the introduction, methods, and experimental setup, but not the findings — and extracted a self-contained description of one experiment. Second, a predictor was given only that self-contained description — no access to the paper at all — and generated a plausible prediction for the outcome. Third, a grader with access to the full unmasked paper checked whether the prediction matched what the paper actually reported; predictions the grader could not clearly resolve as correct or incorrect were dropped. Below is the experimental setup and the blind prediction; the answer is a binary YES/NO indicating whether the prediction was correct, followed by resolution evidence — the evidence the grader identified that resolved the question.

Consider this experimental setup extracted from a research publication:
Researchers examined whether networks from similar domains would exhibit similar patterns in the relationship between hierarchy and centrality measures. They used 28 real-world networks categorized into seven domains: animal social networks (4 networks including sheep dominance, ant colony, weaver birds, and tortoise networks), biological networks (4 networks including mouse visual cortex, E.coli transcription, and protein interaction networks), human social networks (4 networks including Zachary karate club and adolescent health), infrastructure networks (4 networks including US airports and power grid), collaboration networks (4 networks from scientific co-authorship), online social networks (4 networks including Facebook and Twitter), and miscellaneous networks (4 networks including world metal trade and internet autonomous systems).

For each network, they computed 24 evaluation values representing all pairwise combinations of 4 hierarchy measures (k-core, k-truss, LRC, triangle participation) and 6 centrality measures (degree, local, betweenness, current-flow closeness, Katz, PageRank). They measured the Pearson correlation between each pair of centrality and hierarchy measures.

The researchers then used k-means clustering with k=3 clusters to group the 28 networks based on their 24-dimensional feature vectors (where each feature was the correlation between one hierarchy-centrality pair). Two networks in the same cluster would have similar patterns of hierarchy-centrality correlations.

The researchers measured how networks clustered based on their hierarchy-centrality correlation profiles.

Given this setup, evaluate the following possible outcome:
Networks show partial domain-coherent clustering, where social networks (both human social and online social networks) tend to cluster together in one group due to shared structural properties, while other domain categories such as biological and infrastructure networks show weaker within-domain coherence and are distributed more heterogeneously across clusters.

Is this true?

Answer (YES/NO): NO